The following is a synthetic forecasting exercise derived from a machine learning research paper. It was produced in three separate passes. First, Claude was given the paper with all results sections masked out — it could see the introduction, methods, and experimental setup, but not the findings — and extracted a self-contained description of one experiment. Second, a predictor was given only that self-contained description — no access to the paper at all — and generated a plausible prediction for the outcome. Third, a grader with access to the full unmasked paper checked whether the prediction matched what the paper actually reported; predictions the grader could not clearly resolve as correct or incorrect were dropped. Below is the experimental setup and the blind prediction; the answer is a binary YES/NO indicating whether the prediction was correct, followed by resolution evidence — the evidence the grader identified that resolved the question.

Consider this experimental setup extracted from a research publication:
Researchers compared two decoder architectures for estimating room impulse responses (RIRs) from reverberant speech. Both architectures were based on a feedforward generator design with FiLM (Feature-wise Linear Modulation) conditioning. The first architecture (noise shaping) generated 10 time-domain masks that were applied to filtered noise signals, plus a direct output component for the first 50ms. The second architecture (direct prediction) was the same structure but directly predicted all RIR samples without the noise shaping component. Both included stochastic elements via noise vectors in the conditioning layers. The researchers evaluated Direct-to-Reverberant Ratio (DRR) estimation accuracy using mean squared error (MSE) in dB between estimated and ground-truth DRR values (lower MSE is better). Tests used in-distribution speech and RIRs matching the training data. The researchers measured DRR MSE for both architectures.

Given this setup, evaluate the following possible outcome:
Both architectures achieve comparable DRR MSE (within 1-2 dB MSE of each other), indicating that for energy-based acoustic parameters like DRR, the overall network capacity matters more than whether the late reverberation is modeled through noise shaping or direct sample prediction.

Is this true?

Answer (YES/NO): YES